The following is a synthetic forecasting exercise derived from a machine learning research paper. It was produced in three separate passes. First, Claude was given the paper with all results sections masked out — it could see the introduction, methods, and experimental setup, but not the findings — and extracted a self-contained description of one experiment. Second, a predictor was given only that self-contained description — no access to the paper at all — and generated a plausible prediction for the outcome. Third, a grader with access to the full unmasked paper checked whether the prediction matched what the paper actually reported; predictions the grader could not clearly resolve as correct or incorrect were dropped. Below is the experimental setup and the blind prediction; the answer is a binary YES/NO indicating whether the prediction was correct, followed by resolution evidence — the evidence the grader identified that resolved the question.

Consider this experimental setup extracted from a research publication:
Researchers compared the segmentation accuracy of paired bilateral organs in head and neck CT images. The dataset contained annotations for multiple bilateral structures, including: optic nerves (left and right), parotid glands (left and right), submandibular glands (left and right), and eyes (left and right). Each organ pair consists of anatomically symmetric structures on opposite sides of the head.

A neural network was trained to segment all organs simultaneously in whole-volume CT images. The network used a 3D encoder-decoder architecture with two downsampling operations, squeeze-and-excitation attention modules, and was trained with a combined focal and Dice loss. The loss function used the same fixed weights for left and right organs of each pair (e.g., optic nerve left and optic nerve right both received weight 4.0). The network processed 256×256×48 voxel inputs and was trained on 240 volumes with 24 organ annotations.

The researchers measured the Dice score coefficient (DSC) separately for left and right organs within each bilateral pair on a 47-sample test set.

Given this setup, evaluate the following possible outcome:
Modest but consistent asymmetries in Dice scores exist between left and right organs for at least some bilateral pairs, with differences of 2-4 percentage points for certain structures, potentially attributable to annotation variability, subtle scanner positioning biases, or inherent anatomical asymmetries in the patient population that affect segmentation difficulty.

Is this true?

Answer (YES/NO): NO